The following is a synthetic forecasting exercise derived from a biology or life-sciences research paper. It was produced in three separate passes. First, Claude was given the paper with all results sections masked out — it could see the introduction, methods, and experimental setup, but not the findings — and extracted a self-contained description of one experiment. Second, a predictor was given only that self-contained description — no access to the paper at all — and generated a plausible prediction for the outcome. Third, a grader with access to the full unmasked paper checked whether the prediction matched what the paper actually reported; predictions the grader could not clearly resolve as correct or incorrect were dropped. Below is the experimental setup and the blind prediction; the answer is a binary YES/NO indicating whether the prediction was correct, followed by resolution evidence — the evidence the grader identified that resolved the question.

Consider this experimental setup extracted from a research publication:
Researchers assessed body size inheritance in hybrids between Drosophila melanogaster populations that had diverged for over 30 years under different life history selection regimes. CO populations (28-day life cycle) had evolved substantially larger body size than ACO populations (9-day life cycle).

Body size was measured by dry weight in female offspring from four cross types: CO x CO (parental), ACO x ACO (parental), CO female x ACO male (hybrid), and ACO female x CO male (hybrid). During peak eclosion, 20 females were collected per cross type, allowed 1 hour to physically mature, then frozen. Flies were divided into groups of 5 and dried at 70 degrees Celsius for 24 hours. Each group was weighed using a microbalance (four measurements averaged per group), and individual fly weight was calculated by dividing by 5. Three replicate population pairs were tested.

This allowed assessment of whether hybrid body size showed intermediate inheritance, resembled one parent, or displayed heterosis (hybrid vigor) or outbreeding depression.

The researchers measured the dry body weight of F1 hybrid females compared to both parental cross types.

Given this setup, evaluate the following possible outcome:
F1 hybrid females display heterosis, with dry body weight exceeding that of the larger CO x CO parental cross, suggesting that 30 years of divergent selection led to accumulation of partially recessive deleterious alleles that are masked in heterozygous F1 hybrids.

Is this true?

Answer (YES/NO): NO